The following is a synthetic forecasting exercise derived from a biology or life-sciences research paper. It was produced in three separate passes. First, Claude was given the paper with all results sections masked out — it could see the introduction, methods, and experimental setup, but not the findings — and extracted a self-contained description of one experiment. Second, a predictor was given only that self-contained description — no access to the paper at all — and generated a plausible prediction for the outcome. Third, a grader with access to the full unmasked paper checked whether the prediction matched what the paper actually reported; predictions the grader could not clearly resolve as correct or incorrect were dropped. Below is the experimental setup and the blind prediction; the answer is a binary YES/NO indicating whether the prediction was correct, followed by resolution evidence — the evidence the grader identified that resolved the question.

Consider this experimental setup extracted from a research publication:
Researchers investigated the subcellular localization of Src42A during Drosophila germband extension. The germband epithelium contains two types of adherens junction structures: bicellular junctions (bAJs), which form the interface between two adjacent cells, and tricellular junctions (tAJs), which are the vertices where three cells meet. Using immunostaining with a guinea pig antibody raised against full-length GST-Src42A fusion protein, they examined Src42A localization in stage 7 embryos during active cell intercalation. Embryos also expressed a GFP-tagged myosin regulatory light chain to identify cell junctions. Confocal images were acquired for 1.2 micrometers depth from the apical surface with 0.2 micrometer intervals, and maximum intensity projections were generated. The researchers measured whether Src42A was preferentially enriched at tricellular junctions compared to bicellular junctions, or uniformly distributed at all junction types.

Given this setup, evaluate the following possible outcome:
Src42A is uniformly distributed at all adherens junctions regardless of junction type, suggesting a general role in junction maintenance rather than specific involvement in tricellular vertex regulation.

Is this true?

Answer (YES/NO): NO